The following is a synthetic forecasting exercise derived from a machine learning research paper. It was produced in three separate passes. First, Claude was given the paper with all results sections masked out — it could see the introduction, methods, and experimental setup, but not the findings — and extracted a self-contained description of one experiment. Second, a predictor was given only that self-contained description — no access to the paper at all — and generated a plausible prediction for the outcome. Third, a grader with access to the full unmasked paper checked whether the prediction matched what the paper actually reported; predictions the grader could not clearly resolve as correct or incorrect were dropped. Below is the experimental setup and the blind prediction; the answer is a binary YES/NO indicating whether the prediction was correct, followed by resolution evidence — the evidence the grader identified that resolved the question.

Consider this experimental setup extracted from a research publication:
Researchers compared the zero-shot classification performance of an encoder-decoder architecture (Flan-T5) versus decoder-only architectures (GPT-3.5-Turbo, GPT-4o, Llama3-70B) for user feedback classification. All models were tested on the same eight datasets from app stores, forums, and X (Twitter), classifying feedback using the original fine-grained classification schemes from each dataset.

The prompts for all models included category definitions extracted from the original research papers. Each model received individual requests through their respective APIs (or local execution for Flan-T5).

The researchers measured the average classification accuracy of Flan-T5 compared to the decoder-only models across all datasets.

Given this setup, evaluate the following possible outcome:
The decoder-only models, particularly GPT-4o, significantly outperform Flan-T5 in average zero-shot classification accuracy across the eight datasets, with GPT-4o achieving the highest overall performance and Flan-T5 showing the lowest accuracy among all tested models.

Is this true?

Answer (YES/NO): YES